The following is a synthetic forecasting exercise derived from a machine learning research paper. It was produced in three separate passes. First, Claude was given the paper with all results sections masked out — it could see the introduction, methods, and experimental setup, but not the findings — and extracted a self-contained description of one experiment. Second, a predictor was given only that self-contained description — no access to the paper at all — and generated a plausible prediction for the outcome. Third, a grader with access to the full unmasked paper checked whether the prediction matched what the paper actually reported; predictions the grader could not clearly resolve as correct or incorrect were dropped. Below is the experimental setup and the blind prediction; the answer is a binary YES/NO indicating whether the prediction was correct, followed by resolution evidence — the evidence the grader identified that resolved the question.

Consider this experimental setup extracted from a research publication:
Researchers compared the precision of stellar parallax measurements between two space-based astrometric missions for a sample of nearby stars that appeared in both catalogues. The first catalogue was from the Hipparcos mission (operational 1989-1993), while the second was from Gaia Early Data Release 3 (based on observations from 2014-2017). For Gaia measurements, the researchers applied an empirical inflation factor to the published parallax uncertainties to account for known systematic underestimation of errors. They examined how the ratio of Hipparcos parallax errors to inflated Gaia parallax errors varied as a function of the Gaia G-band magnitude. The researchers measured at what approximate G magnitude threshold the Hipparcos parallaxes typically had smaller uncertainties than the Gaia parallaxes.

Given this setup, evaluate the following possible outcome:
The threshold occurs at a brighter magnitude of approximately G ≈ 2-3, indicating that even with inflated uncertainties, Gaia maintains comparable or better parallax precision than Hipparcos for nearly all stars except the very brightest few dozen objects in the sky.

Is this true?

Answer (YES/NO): NO